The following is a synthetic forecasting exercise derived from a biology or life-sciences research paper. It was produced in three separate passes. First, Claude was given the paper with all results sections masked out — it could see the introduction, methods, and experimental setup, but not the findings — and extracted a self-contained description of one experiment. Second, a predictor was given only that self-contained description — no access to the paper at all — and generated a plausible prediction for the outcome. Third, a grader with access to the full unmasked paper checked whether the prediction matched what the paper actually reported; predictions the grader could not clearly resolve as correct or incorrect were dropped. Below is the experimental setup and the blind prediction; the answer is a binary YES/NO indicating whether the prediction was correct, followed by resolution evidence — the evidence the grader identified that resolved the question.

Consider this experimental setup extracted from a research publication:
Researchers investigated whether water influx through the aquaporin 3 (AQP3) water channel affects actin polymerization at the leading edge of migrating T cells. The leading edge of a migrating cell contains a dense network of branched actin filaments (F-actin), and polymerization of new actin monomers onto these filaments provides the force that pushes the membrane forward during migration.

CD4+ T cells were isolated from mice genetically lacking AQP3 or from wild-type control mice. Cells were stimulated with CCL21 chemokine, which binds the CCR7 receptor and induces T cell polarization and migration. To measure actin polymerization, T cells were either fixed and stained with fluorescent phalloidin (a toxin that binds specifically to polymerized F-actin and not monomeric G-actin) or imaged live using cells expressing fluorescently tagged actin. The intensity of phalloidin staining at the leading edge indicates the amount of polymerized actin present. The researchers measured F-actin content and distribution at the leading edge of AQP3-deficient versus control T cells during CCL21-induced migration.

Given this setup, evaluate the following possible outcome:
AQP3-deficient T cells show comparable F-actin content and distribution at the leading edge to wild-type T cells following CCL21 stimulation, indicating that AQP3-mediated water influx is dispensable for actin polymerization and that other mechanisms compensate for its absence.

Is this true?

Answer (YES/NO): NO